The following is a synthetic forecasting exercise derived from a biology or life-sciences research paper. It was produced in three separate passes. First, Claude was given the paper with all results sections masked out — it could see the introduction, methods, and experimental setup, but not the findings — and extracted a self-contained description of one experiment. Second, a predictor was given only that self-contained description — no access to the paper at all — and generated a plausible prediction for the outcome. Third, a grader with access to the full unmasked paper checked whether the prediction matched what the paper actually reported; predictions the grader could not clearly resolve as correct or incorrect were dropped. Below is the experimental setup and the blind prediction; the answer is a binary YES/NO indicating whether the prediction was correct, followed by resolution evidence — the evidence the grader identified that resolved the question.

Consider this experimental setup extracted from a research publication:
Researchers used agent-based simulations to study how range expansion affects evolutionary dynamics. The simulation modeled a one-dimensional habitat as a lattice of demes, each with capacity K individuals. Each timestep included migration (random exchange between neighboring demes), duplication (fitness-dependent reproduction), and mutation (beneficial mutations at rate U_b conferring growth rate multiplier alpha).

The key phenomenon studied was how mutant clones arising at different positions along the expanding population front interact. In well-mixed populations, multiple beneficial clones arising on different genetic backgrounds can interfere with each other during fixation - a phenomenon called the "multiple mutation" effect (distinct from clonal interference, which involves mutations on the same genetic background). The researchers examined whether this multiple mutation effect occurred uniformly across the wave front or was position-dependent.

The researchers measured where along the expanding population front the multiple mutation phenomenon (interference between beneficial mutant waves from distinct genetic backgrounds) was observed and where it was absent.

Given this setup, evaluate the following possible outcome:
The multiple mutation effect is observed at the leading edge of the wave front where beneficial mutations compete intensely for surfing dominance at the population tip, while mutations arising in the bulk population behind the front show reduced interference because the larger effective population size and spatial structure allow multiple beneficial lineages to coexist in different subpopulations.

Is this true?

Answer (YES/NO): NO